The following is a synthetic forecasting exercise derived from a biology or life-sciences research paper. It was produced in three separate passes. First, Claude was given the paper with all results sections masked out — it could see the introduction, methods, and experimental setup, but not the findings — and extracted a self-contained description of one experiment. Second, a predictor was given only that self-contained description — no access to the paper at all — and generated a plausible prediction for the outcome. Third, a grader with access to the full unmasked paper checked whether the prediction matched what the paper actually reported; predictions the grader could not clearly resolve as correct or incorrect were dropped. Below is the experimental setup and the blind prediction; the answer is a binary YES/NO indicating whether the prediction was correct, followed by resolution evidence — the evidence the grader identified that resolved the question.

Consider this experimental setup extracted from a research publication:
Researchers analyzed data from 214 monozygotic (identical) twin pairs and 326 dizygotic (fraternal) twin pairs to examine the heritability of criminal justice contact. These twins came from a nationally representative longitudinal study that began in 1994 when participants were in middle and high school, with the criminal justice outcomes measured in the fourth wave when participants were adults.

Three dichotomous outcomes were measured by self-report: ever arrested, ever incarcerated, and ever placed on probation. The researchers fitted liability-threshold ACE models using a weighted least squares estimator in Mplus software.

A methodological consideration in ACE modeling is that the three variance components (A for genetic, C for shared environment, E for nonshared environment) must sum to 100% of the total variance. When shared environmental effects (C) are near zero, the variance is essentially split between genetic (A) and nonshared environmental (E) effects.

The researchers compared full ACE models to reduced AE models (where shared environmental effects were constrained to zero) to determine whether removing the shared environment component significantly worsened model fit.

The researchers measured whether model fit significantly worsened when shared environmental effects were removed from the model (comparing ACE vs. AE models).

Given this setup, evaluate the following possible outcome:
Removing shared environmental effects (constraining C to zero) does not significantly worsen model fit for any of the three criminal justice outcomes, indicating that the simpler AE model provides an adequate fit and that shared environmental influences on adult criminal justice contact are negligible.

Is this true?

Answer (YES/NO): NO